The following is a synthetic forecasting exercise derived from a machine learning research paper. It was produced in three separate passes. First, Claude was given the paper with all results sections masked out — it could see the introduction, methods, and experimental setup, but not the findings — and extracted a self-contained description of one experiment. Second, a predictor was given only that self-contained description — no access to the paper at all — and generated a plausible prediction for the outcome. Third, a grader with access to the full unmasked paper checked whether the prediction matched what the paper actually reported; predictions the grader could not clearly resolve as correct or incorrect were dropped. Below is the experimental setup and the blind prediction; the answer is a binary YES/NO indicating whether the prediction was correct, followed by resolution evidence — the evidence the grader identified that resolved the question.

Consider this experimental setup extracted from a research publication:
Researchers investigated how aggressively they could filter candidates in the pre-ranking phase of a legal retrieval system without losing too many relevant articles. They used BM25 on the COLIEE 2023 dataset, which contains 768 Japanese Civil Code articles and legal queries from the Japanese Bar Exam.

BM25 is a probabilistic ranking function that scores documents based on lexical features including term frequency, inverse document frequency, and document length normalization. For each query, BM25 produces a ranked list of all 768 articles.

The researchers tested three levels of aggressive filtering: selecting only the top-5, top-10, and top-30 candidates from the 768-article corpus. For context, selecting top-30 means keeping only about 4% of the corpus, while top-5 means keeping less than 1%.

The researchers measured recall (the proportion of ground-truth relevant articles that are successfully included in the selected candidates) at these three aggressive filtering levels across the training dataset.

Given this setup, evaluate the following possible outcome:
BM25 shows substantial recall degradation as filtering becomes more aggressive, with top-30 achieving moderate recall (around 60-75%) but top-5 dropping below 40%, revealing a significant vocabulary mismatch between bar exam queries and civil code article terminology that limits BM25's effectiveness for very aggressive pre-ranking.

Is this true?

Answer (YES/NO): NO